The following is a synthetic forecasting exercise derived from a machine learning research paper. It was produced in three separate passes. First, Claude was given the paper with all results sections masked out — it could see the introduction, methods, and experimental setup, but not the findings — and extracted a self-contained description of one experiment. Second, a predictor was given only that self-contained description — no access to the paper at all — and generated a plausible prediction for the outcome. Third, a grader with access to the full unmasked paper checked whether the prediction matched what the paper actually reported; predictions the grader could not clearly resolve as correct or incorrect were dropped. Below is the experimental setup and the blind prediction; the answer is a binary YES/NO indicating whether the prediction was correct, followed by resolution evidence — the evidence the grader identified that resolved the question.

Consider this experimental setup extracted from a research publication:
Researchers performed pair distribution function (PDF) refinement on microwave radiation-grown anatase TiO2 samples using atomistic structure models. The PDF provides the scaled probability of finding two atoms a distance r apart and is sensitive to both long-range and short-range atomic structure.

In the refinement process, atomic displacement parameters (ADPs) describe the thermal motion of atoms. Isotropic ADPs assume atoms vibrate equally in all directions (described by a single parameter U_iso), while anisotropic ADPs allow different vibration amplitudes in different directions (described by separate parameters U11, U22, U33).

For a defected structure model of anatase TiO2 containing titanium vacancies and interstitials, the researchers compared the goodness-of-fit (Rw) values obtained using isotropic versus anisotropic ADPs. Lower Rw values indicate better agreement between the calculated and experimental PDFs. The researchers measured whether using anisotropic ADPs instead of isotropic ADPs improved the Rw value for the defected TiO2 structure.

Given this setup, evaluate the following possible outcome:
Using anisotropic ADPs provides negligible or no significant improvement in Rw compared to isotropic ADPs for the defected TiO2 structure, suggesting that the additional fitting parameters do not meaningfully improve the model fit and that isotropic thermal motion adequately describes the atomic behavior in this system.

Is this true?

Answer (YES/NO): YES